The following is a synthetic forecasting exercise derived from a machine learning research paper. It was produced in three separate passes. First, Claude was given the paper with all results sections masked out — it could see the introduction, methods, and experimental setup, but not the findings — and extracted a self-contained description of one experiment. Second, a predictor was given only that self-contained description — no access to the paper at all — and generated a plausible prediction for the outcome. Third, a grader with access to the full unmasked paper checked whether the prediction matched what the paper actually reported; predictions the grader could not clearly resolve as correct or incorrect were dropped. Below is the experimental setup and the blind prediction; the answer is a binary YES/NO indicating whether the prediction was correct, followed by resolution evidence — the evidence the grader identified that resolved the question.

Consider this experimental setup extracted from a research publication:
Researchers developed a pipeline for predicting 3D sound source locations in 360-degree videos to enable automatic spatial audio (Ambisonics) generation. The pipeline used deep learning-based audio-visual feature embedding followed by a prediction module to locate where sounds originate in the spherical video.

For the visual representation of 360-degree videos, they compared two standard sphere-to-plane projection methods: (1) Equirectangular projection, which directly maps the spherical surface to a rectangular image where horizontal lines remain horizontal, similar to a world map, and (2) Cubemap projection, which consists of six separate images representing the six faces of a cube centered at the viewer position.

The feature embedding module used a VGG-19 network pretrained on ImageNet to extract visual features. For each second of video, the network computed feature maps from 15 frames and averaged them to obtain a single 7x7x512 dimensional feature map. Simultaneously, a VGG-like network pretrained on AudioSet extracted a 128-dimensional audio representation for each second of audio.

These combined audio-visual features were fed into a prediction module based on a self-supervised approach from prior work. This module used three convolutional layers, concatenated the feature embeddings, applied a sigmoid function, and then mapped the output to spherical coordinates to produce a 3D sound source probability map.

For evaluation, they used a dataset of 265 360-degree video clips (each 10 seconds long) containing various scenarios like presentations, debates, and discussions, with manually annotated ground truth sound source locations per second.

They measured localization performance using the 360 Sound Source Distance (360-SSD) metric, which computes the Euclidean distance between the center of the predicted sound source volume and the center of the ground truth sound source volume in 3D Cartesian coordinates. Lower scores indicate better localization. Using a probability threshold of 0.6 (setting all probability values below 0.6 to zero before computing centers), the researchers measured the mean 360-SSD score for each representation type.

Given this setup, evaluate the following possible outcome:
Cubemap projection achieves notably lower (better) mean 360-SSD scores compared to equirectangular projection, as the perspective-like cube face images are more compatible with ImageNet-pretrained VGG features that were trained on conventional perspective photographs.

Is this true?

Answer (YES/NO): NO